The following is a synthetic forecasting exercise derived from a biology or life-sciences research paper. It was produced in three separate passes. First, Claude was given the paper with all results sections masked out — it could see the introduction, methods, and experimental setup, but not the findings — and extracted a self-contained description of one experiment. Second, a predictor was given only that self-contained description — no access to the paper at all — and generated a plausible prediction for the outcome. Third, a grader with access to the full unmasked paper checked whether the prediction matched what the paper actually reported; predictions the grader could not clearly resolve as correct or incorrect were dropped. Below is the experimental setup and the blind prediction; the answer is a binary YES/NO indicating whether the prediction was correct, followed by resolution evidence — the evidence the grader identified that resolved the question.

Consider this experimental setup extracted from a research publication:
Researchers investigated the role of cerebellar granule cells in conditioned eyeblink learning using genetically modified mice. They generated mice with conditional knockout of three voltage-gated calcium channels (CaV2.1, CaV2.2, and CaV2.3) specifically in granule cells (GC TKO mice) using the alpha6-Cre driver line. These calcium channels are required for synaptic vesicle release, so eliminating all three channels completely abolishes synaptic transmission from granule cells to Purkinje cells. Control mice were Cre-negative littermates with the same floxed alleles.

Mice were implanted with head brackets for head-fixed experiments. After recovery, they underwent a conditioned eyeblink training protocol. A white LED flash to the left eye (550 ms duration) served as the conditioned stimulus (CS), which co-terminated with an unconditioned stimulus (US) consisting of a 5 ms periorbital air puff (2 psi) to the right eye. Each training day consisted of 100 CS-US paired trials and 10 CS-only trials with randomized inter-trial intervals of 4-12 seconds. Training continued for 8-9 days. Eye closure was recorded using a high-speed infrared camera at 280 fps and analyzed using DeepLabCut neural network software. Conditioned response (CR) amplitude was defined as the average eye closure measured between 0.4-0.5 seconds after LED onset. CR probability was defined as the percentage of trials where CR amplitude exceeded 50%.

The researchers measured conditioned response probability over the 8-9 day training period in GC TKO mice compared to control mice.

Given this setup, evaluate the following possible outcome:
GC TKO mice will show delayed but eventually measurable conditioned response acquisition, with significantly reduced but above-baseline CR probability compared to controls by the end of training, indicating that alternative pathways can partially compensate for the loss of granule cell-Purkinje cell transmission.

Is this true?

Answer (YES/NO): NO